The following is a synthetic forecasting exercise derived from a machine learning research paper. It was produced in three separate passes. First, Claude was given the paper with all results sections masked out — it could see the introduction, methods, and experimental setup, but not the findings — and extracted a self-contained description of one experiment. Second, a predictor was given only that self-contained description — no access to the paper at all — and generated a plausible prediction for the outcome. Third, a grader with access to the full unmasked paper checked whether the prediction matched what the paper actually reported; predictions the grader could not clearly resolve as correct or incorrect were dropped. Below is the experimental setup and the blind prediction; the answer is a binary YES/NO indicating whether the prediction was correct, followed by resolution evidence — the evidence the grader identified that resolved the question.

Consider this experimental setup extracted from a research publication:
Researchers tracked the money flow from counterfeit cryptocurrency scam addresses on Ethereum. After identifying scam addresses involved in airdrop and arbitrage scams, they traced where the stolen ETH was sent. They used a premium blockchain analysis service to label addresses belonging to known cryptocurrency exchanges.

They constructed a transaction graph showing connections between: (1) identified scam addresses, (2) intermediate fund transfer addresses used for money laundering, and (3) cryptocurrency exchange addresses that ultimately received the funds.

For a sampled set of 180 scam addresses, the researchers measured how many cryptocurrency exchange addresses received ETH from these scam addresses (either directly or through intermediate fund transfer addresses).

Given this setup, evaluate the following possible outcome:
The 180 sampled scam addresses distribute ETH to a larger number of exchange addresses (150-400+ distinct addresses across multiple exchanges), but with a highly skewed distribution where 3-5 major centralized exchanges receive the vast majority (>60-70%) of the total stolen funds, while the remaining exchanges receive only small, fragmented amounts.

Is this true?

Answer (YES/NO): NO